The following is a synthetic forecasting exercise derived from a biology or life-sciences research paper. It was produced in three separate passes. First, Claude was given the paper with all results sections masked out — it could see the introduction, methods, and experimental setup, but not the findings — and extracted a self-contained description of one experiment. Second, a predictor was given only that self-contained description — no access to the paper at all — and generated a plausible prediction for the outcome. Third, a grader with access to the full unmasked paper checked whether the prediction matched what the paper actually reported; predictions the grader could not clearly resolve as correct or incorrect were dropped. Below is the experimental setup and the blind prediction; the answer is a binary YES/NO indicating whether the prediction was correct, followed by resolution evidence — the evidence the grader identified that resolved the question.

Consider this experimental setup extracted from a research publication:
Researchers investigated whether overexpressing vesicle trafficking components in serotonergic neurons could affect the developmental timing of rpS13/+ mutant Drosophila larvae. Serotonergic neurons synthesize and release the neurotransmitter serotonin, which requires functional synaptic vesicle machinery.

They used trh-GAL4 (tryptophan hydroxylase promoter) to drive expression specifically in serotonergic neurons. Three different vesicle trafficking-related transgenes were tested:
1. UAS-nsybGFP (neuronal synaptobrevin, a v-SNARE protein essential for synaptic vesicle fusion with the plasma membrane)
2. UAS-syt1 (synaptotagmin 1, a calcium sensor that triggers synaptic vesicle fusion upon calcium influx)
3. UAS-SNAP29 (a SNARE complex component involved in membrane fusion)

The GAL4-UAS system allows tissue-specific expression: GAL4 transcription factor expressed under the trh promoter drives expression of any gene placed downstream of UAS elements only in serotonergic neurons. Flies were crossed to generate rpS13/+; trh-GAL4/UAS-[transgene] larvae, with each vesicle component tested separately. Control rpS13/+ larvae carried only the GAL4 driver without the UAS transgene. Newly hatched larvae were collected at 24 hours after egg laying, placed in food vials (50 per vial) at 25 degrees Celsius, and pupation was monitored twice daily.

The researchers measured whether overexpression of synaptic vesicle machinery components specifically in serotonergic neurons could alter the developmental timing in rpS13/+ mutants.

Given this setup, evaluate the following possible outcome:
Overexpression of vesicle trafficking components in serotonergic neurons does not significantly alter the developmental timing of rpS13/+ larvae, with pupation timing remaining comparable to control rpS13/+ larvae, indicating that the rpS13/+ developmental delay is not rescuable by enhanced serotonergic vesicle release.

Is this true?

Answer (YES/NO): NO